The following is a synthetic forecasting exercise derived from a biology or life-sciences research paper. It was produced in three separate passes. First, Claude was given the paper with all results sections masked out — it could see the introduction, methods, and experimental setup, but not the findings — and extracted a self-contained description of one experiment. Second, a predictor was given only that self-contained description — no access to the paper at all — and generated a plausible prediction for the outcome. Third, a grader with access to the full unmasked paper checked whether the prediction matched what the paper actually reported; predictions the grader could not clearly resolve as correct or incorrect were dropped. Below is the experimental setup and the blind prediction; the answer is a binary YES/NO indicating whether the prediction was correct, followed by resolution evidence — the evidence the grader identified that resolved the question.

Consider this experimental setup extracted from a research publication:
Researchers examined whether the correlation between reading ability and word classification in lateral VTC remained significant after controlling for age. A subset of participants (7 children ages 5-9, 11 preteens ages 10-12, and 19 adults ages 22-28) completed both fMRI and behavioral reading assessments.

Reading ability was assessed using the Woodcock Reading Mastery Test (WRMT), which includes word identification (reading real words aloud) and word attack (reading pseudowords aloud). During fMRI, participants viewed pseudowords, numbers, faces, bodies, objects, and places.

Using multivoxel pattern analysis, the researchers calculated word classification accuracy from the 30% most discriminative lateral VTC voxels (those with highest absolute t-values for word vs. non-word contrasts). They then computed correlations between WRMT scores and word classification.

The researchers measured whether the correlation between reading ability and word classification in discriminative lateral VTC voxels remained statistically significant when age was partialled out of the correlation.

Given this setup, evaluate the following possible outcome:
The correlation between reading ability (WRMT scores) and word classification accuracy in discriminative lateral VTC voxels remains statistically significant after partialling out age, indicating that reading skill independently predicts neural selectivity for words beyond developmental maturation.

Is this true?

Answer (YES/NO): NO